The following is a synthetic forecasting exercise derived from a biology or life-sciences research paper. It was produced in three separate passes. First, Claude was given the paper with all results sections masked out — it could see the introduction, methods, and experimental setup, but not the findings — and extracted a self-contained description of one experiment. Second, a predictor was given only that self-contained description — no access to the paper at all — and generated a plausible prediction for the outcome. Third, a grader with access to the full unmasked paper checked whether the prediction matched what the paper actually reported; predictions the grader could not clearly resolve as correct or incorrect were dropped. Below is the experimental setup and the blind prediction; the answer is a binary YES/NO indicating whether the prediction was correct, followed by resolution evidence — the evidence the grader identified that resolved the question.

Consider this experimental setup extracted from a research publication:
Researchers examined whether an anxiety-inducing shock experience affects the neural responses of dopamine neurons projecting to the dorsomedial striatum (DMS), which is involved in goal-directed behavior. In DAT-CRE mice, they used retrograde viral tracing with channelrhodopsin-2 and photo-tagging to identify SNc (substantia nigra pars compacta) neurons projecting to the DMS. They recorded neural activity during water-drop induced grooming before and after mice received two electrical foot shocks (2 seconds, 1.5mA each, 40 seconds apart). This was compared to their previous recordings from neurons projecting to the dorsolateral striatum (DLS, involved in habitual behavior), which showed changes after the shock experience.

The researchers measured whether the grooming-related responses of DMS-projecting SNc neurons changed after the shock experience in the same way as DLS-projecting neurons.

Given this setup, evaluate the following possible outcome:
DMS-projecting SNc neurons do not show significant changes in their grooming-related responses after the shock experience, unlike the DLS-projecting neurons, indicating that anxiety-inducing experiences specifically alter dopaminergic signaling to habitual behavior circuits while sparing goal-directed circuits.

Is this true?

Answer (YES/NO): NO